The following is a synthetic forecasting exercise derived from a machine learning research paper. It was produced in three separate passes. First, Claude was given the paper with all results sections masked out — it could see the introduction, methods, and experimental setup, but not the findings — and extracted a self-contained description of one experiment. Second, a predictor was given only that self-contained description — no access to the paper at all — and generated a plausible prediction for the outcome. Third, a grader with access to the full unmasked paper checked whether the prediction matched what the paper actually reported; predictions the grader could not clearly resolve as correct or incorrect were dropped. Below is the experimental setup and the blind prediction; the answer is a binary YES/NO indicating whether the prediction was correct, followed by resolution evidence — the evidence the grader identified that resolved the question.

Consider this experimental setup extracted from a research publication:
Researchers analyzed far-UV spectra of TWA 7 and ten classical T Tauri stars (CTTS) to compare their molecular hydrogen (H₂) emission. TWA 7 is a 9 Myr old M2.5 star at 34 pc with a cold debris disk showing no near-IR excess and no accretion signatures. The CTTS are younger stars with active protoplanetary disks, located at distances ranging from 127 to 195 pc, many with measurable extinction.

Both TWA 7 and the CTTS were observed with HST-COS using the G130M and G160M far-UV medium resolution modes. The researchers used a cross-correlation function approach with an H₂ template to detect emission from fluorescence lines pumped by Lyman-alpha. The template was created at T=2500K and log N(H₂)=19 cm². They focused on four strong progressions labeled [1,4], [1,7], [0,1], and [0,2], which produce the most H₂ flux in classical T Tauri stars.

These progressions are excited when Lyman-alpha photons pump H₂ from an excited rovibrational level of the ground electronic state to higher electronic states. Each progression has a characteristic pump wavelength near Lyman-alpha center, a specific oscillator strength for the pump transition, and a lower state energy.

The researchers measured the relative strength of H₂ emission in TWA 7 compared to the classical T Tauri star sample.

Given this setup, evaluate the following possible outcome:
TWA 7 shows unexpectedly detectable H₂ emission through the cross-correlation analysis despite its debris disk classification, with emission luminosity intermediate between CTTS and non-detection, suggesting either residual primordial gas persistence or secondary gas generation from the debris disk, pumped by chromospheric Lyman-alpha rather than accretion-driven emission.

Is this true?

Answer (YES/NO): NO